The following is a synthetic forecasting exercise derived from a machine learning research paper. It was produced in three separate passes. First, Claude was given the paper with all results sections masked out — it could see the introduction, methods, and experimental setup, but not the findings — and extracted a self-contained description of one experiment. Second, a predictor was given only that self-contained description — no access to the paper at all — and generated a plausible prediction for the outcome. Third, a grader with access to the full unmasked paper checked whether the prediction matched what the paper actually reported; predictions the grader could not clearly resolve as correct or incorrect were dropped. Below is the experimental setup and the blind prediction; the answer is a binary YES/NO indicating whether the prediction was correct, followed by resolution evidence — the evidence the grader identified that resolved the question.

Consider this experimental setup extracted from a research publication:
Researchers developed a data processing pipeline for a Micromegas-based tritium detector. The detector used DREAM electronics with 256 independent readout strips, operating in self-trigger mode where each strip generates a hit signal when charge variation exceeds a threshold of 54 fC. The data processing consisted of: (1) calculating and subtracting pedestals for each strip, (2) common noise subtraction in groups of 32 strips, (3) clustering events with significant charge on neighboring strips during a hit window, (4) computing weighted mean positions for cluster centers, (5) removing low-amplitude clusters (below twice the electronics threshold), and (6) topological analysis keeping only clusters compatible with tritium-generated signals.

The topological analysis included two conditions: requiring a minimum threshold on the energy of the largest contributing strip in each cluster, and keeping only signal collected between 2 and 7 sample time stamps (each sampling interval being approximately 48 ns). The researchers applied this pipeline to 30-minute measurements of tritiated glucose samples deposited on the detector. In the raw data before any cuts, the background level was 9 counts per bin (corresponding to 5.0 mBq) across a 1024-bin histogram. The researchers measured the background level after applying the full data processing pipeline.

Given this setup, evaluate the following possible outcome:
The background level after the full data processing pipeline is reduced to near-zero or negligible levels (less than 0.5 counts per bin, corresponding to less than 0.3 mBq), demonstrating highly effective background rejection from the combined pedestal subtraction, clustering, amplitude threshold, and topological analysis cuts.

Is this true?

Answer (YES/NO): NO